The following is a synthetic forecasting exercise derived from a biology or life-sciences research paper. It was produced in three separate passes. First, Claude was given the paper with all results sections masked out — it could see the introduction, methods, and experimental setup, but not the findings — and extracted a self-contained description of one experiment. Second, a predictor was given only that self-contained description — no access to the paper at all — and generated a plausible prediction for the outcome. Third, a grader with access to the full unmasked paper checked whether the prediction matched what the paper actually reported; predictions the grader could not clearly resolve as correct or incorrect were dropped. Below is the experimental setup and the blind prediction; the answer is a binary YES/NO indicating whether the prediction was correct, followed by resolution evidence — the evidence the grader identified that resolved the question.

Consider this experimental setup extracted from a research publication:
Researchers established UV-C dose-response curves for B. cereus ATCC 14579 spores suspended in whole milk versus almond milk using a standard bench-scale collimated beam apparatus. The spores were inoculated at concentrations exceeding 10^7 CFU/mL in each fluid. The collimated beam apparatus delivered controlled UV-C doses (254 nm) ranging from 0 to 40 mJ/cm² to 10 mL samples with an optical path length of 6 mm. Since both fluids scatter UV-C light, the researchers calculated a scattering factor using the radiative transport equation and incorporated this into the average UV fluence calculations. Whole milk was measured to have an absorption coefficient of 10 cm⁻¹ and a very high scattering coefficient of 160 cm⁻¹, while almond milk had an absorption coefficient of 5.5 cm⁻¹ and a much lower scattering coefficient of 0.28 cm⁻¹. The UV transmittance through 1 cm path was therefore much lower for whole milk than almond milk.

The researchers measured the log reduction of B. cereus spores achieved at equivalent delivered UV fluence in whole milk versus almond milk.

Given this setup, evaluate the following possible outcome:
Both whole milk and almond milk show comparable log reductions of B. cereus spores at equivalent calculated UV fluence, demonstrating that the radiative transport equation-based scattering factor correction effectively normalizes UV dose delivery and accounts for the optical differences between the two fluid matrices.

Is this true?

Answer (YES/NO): YES